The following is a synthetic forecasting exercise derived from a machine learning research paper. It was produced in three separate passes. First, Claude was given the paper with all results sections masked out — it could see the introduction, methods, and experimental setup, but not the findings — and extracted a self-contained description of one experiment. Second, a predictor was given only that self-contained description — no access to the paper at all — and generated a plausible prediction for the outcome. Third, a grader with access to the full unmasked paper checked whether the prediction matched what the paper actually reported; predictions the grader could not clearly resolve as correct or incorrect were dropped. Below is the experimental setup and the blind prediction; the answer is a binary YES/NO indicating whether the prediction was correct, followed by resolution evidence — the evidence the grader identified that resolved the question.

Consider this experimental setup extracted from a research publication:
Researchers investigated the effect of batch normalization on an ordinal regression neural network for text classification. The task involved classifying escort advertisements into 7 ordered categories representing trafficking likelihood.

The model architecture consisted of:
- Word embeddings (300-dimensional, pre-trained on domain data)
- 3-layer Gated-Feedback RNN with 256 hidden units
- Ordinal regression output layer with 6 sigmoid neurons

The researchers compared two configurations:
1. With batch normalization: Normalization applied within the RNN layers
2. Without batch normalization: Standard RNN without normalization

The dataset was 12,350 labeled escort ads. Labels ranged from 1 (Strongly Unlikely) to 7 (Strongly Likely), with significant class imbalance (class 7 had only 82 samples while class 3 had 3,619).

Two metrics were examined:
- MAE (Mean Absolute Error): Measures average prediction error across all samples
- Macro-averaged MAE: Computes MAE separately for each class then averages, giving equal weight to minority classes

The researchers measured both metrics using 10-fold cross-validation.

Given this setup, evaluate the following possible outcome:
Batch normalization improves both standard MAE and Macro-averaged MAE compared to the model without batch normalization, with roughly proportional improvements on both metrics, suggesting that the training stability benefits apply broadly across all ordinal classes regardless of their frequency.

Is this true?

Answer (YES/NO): NO